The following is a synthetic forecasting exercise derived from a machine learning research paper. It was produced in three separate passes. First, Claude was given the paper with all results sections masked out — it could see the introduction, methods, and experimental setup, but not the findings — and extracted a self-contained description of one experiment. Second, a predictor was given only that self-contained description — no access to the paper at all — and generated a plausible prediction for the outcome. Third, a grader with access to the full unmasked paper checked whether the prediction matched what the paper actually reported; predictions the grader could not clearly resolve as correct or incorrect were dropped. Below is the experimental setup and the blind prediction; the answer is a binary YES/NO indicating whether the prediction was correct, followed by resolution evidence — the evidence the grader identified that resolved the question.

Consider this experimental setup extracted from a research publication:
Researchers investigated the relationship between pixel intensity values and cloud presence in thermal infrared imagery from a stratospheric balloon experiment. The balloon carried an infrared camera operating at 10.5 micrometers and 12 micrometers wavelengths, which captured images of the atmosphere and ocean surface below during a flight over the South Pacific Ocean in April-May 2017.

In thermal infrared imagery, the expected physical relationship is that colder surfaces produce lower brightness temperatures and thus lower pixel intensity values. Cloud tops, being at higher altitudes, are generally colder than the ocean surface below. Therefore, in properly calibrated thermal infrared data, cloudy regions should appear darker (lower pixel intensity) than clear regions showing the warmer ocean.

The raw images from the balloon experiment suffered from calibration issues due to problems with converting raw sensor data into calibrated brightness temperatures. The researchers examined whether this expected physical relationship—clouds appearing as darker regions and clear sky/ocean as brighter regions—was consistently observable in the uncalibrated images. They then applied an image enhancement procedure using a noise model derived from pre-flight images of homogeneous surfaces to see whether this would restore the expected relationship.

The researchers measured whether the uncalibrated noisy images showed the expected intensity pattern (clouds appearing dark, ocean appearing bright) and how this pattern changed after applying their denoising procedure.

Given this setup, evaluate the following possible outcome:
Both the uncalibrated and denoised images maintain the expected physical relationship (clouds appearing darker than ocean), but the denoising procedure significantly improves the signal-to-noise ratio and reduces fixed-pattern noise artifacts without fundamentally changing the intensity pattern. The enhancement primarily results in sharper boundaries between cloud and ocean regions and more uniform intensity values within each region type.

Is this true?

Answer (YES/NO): NO